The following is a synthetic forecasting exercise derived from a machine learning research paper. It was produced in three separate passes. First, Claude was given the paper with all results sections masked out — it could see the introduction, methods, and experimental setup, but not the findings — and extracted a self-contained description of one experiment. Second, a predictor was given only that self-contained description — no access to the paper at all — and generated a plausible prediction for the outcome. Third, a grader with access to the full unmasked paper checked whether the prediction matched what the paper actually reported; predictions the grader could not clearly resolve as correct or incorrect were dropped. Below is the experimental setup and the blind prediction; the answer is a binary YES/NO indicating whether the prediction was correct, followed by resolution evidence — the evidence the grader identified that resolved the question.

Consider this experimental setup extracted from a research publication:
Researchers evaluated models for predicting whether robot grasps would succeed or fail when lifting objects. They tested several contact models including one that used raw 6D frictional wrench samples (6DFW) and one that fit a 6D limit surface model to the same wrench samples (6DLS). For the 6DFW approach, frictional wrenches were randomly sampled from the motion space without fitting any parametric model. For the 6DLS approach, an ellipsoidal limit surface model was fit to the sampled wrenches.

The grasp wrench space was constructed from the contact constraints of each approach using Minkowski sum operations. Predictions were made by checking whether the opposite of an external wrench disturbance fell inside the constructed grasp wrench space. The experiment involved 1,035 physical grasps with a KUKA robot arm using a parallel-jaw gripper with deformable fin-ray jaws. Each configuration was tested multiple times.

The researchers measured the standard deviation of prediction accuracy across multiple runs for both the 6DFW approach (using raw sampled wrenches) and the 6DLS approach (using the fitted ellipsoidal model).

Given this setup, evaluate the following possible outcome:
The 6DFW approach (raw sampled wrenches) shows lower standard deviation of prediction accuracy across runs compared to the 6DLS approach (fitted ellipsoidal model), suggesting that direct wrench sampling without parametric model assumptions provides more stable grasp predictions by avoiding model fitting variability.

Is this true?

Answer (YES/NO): NO